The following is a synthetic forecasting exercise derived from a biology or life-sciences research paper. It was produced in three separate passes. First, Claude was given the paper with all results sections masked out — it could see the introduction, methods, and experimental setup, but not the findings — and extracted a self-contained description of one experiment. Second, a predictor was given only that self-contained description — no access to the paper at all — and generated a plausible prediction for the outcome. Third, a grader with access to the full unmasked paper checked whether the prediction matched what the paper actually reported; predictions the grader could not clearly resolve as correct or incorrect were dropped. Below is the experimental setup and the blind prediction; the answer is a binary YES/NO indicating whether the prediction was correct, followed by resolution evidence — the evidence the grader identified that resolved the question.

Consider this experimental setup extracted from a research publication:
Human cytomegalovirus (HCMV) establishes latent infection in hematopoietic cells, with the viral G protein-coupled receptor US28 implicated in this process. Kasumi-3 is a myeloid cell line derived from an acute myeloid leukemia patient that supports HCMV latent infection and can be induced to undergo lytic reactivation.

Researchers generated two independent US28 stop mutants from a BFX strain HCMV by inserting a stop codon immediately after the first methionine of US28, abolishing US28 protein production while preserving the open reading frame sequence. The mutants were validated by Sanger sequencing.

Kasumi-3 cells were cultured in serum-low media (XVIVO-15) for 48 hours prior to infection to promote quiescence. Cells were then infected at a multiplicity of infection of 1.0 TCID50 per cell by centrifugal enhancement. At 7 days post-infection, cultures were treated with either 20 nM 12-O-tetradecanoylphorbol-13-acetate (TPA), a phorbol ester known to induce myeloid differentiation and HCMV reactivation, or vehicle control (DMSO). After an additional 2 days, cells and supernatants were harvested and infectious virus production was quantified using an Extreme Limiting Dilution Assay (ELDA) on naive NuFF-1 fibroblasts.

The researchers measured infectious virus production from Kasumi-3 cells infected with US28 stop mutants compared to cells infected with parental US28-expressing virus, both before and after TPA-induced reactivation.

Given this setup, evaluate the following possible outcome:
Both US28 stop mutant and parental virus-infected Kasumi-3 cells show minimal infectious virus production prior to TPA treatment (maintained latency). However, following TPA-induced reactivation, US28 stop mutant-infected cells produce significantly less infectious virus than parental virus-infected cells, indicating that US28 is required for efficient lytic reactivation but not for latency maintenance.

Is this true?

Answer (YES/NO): NO